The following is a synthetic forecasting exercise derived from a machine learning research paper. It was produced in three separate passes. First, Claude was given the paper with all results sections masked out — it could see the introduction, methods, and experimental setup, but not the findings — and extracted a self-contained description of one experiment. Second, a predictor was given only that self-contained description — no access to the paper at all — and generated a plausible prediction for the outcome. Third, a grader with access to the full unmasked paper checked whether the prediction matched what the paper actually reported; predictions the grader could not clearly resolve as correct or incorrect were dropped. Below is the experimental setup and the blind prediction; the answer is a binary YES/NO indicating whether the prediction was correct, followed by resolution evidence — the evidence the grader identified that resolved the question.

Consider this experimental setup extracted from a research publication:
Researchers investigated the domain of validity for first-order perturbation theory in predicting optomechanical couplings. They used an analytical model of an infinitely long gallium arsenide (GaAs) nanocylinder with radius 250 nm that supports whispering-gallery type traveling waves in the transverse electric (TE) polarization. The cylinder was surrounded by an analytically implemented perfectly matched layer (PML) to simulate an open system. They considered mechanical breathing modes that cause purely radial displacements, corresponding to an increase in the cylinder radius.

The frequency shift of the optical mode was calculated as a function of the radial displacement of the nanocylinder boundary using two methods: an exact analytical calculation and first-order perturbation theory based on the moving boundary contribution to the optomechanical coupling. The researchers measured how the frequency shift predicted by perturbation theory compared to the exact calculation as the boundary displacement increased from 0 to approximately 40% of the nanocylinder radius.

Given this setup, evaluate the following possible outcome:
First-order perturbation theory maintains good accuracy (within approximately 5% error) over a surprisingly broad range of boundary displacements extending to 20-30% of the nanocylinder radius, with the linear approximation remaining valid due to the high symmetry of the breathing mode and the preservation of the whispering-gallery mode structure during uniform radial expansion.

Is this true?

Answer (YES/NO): NO